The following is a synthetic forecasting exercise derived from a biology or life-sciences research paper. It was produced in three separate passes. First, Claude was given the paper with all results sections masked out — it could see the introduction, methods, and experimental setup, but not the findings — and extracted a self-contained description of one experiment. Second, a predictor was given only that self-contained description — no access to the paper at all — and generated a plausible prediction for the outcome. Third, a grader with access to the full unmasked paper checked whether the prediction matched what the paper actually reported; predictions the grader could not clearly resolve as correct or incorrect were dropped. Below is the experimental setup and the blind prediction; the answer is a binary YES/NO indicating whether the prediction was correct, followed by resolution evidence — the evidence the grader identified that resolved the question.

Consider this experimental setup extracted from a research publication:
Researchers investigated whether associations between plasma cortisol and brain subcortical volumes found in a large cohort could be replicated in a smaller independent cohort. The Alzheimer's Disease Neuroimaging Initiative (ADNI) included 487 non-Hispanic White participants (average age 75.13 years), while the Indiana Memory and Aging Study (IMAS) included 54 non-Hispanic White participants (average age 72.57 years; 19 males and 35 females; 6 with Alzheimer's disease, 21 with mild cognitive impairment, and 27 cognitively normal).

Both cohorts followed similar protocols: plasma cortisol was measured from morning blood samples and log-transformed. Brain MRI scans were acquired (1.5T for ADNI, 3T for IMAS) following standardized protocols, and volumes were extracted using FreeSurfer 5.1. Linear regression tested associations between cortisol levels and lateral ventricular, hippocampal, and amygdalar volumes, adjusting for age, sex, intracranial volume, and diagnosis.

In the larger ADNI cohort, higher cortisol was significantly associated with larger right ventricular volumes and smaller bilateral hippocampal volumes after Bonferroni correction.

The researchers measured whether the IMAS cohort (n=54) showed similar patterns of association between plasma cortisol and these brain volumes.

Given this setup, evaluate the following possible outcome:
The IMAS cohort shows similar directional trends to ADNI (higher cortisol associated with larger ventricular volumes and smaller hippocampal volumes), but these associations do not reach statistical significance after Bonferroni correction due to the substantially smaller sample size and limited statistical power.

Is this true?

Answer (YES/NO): YES